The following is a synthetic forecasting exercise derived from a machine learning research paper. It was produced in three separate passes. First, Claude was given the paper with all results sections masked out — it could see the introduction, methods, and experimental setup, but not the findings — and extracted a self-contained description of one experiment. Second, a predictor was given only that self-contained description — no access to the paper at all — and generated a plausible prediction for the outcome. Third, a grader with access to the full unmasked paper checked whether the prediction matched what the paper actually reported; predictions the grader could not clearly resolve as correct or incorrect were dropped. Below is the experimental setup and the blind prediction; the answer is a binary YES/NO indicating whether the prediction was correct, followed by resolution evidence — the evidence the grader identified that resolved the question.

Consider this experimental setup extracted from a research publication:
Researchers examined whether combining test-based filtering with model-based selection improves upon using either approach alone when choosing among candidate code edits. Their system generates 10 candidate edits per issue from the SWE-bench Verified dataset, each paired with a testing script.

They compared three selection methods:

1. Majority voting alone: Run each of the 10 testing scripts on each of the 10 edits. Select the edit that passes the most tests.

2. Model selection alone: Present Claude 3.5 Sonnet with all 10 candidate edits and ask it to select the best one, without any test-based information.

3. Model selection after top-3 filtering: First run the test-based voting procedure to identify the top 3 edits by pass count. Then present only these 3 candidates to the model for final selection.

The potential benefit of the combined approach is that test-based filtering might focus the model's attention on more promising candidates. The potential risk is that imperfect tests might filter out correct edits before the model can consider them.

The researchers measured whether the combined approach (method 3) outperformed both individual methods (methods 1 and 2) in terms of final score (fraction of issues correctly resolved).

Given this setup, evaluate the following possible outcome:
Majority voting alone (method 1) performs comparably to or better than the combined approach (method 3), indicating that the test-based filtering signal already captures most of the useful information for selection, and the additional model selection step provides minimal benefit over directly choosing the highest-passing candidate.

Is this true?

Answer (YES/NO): NO